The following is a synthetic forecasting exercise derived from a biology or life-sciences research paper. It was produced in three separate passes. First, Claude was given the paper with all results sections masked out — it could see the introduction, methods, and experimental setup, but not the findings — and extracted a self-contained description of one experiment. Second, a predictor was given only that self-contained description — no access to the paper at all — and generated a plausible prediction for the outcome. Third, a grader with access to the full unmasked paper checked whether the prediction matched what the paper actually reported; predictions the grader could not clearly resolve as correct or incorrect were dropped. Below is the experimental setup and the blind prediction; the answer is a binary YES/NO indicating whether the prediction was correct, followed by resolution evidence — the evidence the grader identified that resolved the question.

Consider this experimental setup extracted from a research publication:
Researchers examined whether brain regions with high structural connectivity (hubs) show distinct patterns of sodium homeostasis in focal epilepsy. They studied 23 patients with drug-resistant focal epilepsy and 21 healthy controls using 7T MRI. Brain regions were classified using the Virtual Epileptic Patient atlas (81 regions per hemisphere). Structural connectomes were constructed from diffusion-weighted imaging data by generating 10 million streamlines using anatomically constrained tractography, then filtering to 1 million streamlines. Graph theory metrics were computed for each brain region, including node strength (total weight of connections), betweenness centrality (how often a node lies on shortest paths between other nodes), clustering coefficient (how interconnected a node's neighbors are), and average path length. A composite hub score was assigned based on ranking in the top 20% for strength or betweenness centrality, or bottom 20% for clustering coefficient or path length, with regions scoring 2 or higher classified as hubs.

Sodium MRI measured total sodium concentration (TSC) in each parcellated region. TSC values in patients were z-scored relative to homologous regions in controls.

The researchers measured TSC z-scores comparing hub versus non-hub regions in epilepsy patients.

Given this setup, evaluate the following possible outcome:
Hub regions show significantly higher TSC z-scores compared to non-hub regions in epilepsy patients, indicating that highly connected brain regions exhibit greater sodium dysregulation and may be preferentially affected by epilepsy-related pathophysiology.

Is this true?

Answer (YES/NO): NO